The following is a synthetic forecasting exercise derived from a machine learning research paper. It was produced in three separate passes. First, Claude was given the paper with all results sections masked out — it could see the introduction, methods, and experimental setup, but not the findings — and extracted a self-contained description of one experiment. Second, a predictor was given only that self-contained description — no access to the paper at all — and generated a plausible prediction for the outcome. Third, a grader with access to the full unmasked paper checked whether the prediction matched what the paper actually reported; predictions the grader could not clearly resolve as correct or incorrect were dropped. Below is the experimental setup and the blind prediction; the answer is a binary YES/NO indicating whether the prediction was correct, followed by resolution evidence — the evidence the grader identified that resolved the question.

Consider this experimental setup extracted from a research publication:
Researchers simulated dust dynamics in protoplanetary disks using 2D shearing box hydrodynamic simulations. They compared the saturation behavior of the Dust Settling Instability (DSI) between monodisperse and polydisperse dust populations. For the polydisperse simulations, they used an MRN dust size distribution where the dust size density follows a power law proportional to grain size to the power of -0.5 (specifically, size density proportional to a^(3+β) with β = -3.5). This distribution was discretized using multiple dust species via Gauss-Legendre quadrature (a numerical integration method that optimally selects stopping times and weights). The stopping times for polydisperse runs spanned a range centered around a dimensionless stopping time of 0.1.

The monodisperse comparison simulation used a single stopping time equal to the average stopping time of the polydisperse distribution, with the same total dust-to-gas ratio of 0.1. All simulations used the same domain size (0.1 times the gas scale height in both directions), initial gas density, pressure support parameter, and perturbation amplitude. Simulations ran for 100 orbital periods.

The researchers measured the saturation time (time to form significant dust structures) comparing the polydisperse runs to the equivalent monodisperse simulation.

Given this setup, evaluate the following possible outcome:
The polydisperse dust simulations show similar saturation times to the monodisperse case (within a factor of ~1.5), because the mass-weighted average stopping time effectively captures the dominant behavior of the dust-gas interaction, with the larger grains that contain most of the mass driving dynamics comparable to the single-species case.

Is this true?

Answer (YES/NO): YES